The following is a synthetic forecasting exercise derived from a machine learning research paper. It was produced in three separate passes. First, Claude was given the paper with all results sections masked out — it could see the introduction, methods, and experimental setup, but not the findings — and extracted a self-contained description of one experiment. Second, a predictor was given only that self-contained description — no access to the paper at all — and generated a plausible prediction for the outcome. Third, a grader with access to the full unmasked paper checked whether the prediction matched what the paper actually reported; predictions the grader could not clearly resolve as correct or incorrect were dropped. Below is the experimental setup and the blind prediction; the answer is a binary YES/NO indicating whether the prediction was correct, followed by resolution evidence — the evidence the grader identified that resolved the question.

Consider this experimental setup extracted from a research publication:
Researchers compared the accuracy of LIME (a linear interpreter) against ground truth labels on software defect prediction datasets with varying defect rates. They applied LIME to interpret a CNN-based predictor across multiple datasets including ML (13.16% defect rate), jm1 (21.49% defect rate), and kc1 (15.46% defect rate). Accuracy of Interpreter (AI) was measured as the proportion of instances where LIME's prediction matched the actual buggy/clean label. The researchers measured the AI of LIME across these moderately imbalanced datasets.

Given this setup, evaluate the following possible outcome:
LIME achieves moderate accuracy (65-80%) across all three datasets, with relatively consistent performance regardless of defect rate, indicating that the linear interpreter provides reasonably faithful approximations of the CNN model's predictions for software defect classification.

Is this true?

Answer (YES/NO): NO